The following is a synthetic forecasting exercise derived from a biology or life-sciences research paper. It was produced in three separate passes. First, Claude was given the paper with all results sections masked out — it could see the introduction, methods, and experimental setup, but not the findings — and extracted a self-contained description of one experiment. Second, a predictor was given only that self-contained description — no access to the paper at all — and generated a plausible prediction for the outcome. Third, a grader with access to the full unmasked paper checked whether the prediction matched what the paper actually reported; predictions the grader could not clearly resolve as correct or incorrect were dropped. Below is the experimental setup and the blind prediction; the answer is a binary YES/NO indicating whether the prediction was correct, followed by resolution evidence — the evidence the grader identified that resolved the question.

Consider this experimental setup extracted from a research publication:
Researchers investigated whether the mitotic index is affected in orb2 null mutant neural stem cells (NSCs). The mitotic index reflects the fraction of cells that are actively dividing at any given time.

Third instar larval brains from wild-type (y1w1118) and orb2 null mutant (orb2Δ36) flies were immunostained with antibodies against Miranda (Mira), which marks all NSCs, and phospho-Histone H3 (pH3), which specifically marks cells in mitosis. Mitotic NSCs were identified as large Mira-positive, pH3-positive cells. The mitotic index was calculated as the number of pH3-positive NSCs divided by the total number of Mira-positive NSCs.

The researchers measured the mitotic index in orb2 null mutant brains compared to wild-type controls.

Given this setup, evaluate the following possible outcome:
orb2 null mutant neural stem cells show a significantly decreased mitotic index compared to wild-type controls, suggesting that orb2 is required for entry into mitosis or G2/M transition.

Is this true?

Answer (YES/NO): NO